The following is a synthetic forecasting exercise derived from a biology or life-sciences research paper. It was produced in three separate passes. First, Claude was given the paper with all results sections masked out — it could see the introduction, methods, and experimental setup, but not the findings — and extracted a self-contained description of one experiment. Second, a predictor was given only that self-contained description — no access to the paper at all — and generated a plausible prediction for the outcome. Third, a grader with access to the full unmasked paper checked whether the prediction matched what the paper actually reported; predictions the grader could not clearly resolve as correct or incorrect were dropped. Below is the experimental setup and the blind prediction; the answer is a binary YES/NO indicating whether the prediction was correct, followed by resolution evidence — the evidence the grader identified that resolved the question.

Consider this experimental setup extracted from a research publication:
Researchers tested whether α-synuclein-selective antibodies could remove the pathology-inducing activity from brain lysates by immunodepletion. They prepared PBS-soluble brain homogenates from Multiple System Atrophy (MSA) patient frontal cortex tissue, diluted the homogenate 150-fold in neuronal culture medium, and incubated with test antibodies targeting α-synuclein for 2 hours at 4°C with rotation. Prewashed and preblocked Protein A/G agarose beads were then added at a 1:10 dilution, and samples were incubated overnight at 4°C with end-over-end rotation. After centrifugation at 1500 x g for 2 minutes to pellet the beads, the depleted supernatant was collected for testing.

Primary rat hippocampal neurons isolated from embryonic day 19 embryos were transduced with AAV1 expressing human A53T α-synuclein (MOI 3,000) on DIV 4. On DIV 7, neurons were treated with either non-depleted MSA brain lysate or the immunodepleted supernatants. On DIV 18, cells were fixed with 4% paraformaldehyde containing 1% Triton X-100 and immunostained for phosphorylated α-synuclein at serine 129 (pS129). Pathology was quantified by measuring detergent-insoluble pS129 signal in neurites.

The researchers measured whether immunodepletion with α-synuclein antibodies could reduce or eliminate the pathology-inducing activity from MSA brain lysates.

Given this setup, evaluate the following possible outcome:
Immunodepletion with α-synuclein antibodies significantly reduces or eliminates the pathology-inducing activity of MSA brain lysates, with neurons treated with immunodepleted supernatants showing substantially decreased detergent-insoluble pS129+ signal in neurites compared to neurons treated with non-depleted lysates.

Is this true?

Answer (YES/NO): YES